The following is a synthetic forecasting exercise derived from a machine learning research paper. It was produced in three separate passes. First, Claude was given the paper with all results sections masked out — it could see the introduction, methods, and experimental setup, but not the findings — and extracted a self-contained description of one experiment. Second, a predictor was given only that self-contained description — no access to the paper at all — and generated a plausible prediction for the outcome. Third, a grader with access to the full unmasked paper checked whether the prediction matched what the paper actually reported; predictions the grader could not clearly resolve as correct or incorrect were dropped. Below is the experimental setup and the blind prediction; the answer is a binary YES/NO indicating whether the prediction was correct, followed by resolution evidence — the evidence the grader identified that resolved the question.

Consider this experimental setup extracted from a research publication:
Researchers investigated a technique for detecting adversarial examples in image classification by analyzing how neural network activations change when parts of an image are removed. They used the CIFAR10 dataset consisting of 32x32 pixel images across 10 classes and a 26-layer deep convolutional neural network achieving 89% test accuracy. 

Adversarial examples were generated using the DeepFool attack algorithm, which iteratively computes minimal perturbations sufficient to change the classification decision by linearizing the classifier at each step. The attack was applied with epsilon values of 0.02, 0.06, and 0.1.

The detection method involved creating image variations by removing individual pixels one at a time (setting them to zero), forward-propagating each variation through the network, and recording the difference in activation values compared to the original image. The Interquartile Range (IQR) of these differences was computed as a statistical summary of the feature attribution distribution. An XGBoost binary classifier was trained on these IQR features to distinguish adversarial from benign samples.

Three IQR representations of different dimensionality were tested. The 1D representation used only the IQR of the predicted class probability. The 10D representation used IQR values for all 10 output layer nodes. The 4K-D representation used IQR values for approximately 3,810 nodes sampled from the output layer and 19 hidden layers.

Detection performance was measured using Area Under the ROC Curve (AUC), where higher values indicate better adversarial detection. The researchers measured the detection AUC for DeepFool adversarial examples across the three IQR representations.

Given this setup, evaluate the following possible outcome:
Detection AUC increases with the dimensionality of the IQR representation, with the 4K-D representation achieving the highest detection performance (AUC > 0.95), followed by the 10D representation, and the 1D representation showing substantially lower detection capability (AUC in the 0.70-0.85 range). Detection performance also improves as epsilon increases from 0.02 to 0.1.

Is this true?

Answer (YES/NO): NO